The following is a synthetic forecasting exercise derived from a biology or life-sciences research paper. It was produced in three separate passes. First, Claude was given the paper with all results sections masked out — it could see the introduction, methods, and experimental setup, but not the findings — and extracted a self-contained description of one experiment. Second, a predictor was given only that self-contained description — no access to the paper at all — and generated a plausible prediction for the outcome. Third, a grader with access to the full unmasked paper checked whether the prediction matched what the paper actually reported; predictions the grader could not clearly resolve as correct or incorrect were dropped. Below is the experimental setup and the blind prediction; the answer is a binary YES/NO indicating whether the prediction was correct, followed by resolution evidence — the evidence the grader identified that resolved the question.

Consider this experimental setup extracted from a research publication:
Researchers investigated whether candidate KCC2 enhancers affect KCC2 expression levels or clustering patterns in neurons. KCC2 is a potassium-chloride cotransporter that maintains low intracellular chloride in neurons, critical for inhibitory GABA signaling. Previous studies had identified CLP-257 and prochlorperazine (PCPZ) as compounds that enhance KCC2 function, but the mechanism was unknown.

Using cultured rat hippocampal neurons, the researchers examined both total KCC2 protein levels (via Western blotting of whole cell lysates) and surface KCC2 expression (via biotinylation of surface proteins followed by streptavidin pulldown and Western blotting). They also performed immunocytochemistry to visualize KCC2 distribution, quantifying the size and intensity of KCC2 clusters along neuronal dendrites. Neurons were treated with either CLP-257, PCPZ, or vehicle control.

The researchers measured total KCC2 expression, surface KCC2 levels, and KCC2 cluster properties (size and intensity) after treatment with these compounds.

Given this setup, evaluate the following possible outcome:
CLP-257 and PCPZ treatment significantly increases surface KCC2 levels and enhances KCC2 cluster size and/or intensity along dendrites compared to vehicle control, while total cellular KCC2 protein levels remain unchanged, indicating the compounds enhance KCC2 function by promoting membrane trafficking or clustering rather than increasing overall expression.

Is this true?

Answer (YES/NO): NO